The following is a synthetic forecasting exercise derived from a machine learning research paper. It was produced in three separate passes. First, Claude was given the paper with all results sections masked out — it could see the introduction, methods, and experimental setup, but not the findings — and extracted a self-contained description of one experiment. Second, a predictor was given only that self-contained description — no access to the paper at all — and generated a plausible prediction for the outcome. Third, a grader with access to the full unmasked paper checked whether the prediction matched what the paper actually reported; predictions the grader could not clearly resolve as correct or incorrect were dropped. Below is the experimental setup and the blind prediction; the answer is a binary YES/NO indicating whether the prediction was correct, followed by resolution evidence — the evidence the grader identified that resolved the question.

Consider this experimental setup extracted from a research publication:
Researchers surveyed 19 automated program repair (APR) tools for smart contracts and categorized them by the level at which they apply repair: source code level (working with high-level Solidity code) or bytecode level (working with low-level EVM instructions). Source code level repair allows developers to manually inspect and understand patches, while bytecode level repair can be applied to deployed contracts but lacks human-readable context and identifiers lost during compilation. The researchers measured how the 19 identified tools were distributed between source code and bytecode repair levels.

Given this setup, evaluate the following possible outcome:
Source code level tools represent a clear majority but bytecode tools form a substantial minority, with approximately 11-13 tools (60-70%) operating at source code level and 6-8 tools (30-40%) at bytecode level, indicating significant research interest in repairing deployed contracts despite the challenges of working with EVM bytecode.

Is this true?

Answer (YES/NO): NO